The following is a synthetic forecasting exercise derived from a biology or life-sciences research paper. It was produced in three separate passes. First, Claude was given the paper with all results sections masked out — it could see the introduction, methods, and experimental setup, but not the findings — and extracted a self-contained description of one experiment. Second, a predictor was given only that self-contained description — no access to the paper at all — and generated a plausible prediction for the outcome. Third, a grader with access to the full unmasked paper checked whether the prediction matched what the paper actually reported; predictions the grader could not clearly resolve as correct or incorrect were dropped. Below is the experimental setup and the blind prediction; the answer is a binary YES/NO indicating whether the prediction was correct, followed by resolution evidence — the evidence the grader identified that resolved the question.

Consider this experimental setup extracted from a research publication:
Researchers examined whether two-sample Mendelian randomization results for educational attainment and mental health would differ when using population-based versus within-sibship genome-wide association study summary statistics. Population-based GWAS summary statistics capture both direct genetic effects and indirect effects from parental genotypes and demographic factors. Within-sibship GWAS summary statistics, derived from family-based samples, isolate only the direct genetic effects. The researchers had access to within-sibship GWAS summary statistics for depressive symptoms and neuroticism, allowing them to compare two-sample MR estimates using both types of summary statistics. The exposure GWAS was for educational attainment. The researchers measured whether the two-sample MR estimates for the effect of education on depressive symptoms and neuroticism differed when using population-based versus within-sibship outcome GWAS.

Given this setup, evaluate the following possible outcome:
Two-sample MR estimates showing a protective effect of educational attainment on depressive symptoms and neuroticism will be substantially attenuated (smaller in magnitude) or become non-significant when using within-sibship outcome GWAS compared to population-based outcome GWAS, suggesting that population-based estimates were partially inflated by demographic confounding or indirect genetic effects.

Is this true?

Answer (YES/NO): YES